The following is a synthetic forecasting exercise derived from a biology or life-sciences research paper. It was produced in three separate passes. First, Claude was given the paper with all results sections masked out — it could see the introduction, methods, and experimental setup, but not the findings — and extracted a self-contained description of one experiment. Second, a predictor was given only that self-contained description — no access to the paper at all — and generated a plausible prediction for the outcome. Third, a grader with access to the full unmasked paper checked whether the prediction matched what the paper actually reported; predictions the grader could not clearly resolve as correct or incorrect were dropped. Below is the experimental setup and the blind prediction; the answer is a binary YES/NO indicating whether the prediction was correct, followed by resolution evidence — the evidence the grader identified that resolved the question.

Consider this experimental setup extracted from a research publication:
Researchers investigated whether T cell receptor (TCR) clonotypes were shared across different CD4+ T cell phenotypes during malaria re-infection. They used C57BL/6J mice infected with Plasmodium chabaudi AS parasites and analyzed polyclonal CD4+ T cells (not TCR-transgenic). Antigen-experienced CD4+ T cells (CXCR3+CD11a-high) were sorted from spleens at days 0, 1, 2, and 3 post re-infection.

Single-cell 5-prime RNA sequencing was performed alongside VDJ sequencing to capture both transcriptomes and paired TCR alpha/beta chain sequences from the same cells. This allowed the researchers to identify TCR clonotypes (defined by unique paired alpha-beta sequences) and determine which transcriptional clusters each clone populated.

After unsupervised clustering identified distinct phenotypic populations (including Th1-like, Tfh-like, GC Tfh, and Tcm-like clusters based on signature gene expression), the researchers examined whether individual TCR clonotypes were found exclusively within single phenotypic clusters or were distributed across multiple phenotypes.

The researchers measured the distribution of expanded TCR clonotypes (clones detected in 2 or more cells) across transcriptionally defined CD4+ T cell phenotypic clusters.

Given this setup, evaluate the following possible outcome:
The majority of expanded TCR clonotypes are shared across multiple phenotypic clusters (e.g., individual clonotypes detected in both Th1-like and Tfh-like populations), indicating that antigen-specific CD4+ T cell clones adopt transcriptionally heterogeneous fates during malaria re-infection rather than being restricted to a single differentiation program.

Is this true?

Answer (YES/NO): YES